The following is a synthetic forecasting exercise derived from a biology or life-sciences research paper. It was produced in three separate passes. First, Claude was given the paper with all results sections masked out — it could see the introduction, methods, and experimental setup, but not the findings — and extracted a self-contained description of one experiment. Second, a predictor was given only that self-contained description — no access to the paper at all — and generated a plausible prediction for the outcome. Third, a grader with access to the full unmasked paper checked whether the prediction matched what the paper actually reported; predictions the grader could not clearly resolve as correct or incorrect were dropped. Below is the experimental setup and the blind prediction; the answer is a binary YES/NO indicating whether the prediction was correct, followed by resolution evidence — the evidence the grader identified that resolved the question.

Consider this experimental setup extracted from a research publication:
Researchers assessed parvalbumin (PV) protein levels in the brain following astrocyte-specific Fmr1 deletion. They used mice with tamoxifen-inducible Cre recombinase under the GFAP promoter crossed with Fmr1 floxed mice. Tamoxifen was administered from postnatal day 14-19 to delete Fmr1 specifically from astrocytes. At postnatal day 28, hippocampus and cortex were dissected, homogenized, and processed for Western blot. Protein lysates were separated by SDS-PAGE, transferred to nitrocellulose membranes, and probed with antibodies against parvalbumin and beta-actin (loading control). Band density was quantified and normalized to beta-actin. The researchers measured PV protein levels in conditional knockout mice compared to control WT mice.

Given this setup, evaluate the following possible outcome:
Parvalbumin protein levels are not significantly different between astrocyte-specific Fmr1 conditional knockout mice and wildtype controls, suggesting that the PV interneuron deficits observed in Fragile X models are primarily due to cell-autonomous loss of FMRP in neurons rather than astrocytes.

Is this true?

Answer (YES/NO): NO